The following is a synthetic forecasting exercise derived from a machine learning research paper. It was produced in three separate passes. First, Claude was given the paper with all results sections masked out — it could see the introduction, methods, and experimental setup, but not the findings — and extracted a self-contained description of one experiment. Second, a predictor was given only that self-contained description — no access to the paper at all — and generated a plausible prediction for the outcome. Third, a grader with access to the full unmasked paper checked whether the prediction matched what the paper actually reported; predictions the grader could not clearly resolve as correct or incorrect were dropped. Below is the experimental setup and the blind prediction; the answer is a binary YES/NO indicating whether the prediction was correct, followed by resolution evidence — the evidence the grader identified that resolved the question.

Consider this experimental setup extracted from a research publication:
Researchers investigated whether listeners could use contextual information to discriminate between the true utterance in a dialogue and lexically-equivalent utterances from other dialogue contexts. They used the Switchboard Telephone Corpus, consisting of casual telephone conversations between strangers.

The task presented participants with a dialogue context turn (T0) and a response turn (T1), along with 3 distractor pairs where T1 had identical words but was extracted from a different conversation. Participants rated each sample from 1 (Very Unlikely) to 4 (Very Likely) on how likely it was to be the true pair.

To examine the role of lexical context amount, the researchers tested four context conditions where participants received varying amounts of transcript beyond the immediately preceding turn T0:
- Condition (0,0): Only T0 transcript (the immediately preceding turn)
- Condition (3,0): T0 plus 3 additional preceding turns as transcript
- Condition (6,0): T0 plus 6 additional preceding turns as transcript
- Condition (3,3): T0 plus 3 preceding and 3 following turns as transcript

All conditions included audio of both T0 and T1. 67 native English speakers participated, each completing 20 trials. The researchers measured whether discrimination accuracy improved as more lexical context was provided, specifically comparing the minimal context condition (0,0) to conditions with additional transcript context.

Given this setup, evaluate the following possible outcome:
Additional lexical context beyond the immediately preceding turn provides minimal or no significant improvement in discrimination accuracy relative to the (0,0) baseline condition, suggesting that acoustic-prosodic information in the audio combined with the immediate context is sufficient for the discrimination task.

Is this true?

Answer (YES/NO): YES